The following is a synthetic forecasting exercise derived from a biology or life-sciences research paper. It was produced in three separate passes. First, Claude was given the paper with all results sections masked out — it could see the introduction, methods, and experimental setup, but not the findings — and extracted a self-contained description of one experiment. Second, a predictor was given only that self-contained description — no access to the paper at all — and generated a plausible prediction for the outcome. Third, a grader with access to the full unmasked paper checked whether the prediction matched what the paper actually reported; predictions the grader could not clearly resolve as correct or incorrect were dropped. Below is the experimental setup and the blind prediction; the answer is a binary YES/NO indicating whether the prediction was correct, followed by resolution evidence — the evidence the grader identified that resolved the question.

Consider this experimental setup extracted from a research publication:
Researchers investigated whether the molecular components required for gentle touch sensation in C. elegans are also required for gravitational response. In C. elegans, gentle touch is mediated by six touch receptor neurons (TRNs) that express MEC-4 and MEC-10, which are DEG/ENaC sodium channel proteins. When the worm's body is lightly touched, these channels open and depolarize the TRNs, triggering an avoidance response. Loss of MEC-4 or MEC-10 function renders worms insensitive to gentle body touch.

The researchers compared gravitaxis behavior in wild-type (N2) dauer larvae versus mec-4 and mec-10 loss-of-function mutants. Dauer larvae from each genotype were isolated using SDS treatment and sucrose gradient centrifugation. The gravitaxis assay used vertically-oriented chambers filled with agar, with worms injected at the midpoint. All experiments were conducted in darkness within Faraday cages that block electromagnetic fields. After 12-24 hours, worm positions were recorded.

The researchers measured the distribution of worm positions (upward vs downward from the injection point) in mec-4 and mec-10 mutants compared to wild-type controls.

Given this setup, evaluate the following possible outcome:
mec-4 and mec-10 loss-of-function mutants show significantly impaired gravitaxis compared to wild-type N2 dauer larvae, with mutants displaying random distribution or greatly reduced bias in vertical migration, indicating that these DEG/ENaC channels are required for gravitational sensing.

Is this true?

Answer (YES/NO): NO